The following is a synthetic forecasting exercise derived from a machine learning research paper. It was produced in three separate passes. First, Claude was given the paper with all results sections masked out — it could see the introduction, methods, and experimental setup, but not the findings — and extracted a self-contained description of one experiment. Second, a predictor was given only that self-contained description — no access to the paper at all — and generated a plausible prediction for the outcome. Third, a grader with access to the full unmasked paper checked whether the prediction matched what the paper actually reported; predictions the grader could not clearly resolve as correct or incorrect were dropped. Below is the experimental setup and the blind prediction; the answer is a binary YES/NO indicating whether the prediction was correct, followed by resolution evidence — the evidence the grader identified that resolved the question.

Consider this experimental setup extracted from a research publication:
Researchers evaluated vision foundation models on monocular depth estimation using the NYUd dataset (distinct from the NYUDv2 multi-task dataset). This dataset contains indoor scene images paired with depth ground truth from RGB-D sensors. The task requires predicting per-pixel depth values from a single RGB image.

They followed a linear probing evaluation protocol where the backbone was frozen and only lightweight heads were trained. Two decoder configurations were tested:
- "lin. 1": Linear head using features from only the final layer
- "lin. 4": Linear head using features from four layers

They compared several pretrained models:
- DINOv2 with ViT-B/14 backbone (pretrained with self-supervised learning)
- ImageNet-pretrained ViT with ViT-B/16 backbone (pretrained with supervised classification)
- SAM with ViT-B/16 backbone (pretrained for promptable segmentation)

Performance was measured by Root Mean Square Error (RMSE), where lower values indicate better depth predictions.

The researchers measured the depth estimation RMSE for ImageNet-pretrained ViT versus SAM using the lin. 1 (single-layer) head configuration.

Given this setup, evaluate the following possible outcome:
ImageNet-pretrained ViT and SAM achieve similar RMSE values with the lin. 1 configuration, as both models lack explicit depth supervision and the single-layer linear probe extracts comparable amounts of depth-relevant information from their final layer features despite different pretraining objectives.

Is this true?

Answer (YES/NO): NO